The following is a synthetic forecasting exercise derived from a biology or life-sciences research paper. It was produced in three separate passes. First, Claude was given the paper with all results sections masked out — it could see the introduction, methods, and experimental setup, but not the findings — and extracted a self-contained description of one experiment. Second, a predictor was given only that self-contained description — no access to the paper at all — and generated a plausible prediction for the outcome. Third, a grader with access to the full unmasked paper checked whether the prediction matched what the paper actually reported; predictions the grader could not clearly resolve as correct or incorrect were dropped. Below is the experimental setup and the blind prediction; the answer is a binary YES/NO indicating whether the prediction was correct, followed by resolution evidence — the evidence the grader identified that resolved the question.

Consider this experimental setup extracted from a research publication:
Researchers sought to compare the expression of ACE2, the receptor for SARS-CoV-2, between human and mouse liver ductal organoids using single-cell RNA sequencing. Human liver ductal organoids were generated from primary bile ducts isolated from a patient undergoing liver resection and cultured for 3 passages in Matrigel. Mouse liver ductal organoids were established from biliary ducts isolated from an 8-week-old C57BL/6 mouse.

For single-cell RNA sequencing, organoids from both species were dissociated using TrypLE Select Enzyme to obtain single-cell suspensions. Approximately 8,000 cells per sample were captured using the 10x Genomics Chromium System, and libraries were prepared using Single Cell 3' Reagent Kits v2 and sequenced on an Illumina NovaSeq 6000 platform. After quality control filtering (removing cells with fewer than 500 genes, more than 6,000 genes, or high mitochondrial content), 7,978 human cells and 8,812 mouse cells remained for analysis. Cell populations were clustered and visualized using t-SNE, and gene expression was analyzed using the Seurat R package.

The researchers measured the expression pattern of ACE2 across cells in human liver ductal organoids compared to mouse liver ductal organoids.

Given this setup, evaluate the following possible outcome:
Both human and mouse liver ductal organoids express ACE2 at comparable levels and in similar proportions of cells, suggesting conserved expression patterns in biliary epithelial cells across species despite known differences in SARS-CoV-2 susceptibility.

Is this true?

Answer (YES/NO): NO